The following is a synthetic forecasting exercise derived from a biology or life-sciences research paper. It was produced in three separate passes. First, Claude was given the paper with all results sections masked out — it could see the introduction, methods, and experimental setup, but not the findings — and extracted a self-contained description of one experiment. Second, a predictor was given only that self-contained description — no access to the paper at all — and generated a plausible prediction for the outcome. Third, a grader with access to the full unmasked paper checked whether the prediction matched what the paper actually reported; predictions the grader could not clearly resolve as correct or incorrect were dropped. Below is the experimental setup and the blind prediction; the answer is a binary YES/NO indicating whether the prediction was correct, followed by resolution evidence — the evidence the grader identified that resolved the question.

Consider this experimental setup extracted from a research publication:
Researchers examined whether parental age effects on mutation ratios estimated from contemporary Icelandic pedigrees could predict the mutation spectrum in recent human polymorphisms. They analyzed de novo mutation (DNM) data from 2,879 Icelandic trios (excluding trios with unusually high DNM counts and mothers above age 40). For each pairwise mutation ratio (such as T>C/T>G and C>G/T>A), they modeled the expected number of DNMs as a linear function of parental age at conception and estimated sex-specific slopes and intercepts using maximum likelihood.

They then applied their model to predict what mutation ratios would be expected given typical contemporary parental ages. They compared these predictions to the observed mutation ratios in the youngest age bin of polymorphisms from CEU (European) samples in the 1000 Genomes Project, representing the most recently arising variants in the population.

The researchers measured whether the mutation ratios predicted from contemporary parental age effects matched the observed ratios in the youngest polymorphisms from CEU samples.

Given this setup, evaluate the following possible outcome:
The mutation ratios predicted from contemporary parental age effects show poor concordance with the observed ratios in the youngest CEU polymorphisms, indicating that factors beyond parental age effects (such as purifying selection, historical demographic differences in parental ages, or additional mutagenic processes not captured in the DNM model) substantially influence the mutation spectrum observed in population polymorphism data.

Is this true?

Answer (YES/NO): YES